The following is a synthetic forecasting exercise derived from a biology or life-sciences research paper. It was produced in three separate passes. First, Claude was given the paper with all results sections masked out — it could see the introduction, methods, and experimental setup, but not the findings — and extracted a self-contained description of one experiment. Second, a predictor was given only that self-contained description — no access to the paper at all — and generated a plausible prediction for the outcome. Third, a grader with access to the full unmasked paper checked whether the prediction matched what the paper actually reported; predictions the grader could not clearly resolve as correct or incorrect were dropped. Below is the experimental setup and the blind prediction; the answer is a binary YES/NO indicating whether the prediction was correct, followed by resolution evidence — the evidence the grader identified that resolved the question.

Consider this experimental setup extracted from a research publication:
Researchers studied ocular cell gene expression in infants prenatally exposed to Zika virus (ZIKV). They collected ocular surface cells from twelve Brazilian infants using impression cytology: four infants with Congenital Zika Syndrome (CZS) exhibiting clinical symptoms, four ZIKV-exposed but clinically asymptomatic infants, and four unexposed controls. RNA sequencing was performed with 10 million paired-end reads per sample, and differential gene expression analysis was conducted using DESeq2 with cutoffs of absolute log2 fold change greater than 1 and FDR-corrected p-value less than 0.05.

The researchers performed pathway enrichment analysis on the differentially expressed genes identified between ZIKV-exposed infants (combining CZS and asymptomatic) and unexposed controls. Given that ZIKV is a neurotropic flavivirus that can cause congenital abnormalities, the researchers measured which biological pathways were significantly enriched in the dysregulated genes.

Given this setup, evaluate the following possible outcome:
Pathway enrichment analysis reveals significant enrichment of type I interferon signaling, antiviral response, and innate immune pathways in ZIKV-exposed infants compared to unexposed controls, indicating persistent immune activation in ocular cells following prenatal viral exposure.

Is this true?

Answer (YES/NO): NO